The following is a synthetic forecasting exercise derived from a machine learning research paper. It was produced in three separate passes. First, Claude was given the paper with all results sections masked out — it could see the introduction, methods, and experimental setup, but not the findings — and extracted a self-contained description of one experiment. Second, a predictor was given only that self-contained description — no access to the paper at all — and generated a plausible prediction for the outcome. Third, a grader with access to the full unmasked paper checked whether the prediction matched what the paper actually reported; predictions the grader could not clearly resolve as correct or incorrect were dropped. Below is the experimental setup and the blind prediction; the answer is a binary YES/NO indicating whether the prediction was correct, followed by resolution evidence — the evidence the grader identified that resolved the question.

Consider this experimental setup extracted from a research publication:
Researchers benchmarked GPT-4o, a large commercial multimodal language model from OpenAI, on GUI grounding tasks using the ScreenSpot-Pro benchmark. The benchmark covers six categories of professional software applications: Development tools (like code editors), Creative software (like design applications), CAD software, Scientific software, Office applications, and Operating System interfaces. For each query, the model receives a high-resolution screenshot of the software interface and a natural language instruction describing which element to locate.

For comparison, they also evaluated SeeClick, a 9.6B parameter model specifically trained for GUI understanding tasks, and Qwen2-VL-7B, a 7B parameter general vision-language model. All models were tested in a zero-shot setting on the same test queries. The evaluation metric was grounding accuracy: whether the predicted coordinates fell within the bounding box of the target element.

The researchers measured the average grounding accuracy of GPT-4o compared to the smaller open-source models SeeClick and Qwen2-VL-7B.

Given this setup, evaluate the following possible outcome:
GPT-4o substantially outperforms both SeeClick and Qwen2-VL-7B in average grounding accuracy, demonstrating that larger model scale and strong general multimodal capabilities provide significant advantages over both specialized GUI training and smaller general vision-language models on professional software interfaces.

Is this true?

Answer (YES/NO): NO